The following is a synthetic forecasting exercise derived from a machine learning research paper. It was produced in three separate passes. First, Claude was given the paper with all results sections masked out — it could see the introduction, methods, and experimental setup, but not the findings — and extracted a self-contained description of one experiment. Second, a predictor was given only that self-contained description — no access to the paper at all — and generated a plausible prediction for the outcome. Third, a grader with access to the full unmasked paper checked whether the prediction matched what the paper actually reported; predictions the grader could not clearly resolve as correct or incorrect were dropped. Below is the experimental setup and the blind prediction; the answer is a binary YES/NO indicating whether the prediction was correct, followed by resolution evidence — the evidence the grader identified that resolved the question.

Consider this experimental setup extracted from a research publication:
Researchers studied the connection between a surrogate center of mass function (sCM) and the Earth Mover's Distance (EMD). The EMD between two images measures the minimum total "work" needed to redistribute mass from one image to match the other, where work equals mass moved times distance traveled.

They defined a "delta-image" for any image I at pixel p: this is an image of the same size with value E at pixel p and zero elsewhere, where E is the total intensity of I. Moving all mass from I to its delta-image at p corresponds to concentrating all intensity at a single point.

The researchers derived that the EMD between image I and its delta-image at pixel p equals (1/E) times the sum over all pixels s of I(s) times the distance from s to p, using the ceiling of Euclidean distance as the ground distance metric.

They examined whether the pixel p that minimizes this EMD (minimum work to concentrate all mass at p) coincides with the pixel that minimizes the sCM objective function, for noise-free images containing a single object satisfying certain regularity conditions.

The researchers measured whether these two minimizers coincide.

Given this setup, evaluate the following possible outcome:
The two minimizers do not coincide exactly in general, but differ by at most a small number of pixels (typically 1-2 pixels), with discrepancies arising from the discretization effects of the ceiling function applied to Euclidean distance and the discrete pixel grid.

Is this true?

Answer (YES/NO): NO